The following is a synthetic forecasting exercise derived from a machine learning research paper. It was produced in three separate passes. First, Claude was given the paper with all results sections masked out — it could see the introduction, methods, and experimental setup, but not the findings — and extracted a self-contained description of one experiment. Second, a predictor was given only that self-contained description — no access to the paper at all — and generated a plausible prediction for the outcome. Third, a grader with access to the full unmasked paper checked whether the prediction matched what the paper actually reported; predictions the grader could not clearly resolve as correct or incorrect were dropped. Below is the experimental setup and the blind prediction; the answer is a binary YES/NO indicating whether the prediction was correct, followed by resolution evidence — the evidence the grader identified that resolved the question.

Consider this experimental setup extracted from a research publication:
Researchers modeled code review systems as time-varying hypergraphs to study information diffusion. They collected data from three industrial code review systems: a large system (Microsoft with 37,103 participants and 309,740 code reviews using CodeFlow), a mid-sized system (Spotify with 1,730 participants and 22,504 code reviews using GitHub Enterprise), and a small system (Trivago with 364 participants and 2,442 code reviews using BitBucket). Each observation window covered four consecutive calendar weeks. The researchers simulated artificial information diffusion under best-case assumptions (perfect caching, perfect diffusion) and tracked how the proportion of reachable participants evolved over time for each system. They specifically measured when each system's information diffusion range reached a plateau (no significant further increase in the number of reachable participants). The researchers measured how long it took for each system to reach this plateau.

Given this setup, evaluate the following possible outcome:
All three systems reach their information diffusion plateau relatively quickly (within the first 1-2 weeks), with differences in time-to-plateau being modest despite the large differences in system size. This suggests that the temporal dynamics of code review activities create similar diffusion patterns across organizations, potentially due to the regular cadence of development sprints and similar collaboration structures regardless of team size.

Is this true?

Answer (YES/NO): NO